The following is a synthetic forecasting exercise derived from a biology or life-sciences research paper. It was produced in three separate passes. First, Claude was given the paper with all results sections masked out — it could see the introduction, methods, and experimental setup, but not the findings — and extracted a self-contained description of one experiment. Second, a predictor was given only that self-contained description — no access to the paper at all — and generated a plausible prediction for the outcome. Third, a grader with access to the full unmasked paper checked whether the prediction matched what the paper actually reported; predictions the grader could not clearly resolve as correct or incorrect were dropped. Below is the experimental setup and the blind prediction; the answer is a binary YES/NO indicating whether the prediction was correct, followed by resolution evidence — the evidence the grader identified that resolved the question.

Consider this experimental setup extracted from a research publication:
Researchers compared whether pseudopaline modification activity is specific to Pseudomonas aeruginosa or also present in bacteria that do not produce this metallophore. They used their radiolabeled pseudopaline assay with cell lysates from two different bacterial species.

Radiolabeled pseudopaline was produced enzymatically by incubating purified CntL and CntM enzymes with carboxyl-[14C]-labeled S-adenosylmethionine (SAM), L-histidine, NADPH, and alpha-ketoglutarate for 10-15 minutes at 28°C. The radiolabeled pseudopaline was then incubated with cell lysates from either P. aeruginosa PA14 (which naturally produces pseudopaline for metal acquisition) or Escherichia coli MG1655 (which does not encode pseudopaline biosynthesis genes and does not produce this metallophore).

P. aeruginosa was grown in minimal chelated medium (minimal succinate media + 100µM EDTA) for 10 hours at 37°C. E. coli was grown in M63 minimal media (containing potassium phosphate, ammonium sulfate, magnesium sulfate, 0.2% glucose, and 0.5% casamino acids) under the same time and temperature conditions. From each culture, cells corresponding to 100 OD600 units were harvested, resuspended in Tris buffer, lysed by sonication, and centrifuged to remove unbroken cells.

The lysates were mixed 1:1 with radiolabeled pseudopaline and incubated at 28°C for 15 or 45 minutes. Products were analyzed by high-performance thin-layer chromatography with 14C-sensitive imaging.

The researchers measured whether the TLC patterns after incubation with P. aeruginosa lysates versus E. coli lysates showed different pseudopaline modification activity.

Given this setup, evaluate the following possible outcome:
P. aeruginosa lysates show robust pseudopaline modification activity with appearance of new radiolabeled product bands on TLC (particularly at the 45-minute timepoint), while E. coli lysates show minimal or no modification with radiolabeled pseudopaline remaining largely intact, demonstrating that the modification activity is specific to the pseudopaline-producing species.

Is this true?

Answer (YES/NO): YES